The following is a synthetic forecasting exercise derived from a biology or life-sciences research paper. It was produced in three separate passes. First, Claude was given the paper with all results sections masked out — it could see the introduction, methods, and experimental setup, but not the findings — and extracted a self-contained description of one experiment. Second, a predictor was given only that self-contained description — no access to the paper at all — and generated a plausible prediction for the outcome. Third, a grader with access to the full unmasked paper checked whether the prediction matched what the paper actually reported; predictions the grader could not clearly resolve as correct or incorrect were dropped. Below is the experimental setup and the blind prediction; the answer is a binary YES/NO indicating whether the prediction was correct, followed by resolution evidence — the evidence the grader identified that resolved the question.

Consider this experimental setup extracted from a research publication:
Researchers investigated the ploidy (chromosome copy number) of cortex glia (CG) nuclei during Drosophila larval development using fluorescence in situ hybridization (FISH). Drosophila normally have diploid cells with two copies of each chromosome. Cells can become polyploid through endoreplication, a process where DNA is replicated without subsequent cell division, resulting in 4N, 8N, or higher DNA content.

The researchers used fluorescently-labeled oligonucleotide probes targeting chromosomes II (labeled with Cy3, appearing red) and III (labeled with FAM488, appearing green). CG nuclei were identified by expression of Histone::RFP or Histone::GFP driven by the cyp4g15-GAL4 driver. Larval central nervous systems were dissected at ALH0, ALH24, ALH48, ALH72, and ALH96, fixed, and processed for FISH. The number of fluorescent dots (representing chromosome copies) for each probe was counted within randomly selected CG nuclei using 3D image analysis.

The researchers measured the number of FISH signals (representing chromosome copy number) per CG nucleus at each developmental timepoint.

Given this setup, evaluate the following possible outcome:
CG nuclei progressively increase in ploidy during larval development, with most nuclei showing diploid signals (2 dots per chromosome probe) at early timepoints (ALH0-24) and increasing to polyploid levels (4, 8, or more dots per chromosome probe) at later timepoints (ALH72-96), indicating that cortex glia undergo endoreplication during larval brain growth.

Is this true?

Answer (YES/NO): NO